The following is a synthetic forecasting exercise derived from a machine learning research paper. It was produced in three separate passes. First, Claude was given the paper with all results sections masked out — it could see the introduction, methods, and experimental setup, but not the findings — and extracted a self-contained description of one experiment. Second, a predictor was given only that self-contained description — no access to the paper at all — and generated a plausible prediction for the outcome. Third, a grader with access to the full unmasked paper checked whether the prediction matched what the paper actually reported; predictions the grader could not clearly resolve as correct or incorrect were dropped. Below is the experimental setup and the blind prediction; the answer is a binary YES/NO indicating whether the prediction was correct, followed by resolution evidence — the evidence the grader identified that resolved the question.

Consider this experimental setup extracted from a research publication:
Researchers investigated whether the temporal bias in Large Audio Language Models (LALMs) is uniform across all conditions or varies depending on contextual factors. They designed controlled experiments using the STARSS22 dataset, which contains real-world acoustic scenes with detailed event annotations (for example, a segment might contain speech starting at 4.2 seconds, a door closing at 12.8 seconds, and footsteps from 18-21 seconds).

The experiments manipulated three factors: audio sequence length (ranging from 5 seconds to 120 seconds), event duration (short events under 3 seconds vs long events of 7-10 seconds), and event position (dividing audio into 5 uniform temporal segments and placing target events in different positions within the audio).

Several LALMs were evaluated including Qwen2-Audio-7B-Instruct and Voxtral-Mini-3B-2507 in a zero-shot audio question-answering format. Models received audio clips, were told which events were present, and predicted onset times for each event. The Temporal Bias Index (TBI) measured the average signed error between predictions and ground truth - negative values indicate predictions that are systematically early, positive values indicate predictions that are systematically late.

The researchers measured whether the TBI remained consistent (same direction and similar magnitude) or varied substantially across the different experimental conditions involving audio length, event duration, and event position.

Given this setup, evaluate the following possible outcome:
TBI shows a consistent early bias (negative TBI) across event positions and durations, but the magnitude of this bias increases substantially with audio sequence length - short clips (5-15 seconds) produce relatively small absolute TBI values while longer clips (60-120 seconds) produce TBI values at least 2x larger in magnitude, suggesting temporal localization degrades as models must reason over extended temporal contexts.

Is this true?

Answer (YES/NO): NO